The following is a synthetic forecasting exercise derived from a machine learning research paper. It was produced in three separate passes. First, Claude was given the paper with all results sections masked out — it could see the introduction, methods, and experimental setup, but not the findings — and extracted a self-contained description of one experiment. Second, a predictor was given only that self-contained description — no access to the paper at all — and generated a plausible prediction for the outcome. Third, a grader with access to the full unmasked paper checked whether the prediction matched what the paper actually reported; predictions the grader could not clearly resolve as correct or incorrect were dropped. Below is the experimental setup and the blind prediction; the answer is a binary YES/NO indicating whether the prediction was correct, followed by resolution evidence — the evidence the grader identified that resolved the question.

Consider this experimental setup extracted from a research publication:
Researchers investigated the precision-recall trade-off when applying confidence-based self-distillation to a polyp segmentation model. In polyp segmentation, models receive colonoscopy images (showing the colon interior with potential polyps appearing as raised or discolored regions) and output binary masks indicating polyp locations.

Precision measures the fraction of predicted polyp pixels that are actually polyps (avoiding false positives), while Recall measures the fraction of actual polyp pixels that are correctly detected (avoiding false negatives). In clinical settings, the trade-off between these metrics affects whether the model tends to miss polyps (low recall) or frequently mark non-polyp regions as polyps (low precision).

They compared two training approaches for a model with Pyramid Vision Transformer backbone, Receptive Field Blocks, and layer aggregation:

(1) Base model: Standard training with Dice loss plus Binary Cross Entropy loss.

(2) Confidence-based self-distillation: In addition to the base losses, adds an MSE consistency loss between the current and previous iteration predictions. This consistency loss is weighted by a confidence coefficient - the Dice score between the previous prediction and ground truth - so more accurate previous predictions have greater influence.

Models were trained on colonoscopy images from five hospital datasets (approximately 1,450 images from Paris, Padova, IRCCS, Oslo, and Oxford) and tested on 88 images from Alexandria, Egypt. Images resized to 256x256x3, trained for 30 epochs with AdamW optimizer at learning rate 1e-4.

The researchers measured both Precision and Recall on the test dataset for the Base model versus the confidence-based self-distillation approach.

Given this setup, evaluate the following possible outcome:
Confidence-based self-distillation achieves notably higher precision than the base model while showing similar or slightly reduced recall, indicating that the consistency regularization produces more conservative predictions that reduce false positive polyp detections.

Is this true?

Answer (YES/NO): YES